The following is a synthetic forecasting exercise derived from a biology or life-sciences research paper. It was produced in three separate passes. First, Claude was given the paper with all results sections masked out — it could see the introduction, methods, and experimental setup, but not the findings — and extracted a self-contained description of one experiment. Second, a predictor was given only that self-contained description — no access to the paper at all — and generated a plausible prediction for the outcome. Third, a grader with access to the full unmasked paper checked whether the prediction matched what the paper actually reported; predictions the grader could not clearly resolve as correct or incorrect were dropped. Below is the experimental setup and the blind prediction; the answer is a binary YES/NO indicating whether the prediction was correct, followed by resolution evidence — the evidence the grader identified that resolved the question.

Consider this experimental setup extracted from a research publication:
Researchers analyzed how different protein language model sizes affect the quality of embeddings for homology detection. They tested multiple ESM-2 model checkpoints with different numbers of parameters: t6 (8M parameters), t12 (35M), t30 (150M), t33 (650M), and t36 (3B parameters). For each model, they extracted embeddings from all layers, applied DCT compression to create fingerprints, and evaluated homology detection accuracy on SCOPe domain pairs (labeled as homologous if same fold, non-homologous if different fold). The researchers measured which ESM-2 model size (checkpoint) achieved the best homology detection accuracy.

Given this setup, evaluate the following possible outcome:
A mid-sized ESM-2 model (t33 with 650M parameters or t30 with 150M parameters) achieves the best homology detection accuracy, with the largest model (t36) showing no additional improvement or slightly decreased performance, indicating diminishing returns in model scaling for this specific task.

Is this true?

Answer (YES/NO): YES